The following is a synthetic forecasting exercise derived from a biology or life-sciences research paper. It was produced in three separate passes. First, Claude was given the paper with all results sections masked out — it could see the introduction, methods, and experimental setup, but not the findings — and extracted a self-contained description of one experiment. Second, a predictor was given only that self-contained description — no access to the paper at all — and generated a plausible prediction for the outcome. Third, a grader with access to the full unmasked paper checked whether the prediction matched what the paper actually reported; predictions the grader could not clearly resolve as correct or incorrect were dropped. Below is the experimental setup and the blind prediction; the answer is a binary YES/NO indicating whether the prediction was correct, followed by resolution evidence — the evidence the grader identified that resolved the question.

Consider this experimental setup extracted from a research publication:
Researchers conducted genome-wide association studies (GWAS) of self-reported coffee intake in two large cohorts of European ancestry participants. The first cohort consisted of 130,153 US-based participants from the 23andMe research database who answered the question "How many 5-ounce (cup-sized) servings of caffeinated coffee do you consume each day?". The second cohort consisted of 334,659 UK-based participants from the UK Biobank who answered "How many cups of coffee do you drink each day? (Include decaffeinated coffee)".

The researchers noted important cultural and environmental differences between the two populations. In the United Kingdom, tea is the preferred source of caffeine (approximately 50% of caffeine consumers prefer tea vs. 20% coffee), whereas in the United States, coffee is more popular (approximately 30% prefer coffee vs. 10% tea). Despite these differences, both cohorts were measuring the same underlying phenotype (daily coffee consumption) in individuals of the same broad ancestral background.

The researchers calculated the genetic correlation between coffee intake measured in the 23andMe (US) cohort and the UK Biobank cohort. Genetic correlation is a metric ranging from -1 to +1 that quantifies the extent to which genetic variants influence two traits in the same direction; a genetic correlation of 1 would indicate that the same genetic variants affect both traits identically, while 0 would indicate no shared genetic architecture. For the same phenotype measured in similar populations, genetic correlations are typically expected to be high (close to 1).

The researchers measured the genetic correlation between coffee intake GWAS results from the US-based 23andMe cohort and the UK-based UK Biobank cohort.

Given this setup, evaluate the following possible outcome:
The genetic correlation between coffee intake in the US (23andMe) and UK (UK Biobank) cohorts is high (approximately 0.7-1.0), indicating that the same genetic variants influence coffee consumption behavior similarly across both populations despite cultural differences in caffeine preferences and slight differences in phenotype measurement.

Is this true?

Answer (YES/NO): NO